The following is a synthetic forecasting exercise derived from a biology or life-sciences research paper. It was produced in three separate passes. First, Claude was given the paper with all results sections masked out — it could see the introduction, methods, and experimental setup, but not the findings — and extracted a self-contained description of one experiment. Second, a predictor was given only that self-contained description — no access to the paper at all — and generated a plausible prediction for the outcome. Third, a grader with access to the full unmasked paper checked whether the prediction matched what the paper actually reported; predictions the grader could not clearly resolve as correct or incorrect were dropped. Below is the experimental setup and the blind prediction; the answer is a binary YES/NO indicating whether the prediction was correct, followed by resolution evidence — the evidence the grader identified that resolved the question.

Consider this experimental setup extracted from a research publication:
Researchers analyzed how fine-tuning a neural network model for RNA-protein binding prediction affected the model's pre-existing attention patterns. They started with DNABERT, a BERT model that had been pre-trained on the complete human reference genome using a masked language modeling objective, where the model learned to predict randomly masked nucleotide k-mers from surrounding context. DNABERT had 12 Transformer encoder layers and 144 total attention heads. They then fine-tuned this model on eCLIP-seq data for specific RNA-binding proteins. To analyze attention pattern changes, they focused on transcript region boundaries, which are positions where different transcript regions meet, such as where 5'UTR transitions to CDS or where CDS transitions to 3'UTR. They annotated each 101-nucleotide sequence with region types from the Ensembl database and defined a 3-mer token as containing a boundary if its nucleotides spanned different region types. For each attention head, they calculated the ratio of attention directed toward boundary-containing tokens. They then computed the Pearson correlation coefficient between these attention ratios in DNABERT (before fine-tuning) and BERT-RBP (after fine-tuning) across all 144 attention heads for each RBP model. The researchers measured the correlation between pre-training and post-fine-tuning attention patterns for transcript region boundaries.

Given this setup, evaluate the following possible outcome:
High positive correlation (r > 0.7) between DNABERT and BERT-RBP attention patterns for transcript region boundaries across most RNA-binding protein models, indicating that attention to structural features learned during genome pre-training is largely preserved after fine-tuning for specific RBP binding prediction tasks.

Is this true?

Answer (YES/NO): YES